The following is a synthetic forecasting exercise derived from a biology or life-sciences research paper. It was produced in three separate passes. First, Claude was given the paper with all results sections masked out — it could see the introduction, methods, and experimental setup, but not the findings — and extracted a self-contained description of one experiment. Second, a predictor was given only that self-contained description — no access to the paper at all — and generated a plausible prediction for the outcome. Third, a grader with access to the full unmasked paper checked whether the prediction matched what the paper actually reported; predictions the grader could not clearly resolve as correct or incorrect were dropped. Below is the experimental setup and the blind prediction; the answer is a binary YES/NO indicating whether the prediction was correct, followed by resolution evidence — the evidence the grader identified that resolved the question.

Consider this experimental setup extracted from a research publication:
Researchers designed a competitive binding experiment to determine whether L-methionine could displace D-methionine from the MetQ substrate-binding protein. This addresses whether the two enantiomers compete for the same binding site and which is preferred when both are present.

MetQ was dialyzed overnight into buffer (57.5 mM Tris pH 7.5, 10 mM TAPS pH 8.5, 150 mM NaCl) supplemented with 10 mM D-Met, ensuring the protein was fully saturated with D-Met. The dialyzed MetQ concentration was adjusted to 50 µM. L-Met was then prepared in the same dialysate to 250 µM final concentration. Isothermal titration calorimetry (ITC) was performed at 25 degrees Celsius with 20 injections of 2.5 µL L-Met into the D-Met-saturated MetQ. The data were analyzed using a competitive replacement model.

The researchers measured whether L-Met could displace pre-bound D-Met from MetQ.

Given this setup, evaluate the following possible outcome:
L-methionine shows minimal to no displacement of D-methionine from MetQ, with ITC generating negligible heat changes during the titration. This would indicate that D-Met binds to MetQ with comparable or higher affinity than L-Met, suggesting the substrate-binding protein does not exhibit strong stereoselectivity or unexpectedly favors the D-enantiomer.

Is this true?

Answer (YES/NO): NO